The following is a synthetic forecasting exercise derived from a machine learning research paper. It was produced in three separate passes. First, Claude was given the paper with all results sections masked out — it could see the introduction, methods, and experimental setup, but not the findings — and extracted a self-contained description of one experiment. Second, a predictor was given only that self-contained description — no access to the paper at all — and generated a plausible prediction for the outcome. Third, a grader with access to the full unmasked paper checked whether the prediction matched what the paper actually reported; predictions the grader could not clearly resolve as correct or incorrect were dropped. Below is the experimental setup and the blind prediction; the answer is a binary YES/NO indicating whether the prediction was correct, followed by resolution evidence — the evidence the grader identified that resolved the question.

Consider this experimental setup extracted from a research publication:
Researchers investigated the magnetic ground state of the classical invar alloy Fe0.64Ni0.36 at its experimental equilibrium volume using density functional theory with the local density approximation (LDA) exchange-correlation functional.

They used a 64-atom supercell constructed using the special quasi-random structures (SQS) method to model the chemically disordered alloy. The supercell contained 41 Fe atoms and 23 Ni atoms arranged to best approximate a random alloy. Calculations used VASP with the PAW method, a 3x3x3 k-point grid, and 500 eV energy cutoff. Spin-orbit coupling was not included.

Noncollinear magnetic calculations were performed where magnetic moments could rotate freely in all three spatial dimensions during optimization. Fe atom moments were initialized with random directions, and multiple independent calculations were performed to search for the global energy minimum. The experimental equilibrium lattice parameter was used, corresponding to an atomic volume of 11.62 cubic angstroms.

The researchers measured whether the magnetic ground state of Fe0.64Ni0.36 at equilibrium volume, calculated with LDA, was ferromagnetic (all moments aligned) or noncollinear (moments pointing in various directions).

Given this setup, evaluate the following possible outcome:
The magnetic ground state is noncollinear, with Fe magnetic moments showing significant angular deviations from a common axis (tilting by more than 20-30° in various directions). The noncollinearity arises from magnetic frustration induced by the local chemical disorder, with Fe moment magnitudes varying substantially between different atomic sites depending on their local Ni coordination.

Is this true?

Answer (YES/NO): NO